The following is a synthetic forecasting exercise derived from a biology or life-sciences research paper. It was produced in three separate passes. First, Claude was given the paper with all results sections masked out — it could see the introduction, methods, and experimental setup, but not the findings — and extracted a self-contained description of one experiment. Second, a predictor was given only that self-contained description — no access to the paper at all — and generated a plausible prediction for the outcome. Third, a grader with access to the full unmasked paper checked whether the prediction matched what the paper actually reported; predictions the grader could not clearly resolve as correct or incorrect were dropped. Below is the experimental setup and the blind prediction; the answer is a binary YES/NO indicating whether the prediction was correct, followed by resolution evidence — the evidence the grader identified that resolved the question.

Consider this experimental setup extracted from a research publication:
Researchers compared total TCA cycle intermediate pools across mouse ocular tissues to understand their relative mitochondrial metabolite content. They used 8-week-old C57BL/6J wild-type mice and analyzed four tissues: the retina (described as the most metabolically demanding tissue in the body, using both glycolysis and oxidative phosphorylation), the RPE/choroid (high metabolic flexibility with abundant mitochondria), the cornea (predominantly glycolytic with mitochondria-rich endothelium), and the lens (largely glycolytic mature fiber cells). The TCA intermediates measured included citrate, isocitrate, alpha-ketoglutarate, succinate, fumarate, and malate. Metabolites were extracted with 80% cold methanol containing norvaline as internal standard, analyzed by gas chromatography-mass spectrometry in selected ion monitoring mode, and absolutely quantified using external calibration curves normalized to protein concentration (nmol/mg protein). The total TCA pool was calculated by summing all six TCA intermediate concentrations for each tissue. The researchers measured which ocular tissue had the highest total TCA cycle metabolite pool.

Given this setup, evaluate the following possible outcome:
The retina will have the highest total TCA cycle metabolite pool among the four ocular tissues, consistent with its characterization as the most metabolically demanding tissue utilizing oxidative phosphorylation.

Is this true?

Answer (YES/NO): YES